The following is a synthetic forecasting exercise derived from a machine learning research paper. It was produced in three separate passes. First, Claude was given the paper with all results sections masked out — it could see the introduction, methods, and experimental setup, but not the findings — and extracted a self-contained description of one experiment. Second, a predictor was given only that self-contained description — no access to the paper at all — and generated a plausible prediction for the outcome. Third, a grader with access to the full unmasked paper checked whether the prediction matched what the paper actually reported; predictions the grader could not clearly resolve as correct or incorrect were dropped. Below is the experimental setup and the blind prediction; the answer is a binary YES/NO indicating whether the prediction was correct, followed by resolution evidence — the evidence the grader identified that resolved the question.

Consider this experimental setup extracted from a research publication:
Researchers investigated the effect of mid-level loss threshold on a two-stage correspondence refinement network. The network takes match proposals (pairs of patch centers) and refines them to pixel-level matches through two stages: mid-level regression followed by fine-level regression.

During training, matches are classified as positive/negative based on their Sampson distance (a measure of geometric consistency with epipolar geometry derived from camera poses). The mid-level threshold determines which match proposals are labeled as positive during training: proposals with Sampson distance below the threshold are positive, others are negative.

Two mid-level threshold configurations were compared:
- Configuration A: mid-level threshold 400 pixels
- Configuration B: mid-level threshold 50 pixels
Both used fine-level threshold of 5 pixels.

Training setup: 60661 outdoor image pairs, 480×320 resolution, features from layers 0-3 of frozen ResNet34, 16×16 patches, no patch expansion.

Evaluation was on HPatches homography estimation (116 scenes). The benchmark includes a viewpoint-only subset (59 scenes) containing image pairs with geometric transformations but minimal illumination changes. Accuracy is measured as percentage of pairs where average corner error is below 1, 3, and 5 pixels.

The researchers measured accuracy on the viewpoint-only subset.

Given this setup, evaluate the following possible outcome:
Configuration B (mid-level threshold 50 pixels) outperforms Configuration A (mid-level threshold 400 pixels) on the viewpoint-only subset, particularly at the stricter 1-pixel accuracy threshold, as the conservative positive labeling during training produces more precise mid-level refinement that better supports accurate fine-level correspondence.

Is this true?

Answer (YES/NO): NO